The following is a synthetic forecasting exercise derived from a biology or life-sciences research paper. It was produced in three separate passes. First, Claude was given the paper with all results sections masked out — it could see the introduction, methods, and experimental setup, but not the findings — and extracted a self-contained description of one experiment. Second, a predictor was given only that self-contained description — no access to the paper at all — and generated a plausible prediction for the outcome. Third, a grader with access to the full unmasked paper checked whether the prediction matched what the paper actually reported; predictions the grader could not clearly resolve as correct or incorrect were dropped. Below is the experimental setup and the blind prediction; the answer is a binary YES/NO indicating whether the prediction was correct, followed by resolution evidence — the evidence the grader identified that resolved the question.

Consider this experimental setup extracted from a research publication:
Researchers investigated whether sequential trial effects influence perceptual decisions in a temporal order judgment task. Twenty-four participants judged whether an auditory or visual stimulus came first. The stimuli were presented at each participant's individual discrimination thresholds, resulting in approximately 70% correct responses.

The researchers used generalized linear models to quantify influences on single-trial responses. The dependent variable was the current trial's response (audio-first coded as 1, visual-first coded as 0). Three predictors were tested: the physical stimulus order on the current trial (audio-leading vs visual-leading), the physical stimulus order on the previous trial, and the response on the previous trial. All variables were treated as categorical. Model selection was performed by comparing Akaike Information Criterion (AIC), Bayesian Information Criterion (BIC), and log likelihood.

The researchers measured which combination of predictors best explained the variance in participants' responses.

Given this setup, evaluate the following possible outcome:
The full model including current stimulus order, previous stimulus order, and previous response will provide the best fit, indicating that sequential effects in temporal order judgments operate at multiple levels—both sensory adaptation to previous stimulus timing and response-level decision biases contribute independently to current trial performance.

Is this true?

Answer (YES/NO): NO